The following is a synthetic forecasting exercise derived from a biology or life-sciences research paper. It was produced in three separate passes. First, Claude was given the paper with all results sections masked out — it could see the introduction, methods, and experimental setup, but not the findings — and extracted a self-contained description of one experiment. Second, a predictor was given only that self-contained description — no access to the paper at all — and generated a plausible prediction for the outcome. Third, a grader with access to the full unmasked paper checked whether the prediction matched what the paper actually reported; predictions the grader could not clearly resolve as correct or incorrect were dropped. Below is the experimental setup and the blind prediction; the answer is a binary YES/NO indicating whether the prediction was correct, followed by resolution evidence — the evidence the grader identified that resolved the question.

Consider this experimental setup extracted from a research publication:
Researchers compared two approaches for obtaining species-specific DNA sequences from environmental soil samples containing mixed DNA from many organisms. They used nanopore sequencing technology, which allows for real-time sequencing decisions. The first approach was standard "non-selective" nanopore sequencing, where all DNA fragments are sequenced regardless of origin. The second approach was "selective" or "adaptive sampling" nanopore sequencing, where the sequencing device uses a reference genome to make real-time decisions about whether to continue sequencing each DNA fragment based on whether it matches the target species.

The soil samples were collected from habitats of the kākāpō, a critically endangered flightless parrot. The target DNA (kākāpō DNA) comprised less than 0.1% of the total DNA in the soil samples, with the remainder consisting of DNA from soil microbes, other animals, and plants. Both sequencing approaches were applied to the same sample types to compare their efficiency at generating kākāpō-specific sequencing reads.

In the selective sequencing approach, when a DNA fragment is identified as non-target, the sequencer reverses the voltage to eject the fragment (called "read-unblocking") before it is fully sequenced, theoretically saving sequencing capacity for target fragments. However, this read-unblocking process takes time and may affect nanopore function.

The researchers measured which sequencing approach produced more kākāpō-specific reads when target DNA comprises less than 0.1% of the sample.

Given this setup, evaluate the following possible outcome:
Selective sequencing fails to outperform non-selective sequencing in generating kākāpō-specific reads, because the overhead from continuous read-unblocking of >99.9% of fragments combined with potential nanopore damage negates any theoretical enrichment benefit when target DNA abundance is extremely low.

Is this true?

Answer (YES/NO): YES